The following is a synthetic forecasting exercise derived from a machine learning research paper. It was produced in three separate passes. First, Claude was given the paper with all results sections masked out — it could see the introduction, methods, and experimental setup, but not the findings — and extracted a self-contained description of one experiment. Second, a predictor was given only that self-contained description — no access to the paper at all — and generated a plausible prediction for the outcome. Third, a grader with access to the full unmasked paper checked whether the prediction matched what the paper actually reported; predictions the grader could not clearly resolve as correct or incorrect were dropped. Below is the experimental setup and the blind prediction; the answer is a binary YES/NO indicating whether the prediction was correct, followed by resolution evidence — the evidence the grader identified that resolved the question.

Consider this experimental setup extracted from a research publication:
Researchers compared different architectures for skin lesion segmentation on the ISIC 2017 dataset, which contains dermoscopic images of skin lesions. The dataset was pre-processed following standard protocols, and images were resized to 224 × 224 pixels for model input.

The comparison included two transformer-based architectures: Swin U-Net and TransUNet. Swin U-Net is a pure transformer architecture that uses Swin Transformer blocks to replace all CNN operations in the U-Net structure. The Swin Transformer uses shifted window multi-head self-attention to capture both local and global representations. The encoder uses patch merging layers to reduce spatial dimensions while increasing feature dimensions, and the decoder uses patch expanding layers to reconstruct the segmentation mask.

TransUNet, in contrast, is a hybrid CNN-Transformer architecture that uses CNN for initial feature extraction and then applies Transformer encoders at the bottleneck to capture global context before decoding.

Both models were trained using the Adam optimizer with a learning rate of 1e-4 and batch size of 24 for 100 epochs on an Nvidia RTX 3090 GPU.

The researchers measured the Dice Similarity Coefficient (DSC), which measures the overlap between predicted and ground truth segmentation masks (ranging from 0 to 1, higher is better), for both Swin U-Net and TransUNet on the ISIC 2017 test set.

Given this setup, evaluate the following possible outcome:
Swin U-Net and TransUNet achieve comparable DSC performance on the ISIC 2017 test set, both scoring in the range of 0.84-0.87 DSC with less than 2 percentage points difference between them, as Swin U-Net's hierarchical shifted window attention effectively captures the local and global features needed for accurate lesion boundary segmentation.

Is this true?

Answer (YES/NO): NO